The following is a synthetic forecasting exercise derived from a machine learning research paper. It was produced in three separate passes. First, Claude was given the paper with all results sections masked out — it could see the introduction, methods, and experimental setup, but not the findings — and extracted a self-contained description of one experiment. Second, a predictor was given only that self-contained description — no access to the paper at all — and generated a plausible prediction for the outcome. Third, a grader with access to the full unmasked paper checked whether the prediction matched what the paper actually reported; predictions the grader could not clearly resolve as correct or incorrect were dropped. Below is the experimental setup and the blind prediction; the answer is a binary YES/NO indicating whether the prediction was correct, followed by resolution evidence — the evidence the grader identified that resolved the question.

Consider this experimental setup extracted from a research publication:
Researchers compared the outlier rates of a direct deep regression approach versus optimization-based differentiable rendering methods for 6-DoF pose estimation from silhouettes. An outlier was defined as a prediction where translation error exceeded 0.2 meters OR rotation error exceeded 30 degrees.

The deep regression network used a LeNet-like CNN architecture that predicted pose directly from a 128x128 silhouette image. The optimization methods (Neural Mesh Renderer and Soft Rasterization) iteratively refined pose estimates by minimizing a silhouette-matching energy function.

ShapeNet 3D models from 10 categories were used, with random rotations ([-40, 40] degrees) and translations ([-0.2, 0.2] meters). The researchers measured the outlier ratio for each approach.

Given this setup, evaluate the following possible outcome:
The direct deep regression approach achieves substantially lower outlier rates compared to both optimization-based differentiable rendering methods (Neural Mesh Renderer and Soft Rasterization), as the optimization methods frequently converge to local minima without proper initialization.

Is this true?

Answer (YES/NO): YES